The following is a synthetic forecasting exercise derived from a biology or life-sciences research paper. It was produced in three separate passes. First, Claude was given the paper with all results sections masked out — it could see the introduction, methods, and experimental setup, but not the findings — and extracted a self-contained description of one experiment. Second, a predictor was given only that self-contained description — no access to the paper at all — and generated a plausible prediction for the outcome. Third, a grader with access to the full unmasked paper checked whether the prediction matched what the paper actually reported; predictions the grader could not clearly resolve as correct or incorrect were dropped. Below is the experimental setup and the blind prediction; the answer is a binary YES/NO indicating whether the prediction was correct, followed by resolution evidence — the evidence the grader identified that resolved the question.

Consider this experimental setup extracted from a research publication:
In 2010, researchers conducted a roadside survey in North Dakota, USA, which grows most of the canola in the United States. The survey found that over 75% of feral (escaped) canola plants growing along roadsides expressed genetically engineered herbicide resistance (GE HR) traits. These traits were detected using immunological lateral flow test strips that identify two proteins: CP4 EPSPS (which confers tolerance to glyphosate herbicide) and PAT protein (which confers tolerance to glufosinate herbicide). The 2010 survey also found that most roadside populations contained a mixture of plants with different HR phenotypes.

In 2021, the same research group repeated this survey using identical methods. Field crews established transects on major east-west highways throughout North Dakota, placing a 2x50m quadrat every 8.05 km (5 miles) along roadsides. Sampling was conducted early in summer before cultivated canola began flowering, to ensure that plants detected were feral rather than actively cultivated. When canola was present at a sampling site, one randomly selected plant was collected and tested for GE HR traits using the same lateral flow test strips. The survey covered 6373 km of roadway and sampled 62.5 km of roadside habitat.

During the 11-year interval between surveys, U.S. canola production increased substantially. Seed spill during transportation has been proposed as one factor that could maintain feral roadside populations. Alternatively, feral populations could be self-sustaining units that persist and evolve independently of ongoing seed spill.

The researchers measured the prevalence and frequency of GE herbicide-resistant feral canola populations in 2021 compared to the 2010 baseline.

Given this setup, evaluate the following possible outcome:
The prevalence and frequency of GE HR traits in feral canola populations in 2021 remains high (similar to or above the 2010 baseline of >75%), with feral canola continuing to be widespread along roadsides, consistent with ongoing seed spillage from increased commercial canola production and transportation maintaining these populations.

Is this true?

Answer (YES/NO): YES